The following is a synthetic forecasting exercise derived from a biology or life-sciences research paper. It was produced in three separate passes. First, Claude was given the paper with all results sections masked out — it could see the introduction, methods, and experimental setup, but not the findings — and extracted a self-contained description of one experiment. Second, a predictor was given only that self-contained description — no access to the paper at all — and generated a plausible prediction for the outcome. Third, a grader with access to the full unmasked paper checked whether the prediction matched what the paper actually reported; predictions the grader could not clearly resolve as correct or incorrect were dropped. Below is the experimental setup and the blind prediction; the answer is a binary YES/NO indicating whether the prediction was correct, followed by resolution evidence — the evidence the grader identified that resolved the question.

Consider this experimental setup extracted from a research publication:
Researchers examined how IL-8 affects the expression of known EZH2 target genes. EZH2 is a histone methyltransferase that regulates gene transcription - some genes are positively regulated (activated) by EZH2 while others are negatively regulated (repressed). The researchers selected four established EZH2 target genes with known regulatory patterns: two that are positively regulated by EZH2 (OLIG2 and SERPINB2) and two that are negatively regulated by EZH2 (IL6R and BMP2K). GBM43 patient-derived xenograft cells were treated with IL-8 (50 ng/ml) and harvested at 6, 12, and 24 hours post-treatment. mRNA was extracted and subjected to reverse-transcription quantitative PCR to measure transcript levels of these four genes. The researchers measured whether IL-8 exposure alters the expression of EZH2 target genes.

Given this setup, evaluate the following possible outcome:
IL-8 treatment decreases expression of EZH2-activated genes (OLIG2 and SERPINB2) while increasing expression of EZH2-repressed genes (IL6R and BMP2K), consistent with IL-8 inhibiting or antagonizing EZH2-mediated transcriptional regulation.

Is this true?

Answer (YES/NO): YES